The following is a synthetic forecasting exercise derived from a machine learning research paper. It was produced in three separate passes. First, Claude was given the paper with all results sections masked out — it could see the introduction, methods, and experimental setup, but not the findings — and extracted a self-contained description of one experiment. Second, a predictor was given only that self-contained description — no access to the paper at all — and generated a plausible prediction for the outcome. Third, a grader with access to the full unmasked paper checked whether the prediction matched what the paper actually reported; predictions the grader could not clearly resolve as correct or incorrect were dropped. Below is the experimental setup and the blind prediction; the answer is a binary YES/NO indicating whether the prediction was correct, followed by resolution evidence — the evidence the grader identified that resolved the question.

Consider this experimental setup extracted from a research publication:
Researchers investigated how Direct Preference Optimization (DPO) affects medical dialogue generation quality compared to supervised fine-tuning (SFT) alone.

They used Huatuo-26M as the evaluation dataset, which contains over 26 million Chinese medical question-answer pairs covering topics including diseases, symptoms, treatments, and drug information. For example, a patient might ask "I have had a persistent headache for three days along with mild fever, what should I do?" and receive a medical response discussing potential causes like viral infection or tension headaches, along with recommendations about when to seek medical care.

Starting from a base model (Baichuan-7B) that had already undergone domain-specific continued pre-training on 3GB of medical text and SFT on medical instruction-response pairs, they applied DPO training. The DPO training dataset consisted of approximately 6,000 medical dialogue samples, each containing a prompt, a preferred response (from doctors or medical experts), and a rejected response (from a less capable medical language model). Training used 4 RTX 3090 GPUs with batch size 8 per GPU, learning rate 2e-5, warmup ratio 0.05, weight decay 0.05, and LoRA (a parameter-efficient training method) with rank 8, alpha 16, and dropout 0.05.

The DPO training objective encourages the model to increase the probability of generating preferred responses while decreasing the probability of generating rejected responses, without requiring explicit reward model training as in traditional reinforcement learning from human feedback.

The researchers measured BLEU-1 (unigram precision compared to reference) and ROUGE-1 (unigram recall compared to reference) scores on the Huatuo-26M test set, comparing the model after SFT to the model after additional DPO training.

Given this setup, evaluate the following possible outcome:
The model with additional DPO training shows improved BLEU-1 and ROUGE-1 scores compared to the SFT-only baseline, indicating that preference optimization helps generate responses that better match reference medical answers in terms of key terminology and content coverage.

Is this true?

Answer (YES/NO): YES